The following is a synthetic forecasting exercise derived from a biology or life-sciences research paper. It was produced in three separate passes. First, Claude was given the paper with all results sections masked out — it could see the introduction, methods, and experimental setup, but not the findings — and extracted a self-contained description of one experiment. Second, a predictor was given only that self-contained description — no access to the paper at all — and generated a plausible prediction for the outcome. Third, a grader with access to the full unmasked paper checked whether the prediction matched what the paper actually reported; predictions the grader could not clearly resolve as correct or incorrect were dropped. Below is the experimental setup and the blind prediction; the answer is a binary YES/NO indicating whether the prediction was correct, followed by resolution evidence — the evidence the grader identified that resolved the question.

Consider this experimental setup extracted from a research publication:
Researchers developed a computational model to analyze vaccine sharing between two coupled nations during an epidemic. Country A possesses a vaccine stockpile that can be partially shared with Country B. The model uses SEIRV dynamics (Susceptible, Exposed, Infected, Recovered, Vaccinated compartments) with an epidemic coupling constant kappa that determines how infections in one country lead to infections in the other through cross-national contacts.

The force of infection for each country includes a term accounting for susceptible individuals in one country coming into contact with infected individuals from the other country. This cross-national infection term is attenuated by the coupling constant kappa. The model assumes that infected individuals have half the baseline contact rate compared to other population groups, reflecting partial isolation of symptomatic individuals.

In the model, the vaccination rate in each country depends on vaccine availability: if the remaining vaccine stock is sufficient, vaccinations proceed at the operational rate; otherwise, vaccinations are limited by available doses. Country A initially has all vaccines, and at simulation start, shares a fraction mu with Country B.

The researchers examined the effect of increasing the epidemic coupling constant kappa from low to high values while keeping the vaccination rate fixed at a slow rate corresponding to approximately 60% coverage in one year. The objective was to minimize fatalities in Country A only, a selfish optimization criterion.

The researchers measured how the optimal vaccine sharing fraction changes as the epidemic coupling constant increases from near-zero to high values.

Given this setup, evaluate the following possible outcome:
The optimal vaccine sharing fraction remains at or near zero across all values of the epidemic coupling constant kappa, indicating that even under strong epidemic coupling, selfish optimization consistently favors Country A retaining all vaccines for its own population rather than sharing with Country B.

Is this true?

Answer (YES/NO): NO